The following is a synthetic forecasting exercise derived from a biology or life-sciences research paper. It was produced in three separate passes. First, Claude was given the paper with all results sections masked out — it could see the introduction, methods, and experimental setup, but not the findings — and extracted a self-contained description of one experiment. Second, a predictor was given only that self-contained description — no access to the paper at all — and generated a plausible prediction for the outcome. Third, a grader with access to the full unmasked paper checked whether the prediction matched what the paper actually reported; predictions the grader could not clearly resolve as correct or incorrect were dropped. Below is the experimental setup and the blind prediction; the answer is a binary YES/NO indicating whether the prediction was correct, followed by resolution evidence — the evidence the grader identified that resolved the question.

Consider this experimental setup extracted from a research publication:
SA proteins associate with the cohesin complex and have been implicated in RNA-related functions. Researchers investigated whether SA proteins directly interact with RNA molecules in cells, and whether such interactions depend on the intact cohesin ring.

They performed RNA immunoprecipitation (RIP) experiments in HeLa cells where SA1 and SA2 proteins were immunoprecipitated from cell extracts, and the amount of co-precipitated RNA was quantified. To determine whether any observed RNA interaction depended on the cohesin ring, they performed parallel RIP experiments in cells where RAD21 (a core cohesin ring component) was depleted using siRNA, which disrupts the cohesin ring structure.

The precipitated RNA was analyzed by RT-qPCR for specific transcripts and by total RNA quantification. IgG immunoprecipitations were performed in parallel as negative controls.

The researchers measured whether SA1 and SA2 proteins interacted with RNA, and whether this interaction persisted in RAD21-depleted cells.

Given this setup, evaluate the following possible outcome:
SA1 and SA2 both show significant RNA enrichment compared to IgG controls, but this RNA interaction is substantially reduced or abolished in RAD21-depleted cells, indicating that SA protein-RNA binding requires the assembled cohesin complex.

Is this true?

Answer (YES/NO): NO